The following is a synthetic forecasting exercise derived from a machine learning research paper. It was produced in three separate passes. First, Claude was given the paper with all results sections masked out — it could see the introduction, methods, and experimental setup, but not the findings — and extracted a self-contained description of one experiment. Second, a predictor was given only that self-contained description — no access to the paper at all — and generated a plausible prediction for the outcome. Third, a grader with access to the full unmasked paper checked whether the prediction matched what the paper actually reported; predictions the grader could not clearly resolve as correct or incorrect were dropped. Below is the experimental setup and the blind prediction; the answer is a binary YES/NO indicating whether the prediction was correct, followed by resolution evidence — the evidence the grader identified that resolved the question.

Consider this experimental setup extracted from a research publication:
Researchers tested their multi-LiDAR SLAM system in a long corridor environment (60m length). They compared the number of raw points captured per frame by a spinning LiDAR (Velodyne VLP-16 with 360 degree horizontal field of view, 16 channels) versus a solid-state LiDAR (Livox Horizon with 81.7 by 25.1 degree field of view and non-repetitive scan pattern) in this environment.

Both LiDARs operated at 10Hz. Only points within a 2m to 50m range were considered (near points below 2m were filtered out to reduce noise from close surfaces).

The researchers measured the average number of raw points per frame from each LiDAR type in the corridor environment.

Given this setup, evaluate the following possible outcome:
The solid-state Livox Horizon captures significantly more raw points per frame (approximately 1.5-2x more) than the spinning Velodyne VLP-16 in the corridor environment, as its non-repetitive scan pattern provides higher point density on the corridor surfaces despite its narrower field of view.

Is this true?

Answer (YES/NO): NO